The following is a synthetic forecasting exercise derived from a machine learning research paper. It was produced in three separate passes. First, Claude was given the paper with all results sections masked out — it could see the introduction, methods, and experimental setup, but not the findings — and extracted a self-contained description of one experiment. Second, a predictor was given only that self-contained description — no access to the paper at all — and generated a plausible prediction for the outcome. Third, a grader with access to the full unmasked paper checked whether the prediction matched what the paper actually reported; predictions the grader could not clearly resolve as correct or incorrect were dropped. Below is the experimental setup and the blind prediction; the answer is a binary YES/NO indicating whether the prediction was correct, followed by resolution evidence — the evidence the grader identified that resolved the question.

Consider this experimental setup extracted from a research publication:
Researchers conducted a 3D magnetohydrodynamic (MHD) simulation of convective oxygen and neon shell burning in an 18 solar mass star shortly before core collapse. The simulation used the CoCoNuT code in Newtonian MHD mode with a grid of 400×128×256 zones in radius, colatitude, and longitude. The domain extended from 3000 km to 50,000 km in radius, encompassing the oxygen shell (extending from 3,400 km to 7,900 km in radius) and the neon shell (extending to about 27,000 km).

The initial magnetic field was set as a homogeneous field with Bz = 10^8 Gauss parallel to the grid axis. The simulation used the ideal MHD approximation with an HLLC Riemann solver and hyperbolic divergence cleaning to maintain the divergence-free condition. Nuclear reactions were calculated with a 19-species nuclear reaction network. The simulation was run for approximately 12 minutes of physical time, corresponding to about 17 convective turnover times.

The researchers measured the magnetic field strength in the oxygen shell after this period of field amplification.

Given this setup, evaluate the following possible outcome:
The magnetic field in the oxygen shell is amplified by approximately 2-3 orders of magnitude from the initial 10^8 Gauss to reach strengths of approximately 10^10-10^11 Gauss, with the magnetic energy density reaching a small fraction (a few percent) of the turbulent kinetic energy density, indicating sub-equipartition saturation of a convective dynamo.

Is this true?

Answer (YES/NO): NO